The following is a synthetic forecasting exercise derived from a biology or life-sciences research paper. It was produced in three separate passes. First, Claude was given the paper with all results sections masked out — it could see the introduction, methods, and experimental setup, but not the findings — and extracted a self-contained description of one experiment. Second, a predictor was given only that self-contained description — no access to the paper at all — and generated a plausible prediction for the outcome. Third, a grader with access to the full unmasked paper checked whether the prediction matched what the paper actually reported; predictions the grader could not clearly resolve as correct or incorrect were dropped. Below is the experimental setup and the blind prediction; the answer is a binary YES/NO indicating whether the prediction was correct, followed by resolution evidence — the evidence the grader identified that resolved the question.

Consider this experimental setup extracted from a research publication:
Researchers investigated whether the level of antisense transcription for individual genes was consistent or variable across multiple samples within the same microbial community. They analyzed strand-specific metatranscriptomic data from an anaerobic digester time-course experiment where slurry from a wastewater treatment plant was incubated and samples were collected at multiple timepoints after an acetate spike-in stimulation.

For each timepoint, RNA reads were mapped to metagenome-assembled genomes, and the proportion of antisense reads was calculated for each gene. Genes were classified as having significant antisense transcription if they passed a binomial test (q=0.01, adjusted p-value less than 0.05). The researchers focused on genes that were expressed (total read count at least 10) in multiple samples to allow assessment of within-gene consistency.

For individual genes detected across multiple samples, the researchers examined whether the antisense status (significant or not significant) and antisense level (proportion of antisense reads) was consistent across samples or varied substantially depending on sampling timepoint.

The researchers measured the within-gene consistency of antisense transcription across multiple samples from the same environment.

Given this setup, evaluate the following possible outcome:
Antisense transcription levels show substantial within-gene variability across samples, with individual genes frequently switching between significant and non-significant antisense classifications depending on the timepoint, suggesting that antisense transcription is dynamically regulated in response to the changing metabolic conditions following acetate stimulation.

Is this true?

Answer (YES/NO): NO